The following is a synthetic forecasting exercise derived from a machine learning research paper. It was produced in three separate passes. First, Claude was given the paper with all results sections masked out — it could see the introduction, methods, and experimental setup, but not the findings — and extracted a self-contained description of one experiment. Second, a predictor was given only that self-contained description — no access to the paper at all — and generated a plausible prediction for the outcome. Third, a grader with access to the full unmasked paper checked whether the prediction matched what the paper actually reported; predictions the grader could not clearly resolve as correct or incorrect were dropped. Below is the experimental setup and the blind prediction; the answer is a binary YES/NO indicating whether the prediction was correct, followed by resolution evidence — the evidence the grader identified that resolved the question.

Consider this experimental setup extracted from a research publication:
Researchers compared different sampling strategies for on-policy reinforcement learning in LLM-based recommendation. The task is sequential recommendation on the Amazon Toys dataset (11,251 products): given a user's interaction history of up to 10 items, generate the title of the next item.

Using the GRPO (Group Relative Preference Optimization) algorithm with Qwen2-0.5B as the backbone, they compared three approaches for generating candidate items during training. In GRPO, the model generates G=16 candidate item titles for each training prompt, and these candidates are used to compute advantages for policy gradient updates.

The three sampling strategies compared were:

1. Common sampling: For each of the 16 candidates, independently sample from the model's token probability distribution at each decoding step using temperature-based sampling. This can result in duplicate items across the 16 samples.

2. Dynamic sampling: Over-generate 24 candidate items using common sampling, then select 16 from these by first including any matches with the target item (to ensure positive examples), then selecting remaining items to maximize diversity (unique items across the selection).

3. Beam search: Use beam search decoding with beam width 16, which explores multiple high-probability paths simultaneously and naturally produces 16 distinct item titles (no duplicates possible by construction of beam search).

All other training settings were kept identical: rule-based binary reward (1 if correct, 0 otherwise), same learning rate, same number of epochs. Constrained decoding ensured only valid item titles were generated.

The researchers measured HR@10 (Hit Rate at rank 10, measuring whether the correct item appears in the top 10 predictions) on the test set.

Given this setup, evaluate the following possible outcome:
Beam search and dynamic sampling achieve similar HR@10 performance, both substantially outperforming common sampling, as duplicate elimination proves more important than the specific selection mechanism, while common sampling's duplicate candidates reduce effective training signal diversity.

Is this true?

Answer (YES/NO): NO